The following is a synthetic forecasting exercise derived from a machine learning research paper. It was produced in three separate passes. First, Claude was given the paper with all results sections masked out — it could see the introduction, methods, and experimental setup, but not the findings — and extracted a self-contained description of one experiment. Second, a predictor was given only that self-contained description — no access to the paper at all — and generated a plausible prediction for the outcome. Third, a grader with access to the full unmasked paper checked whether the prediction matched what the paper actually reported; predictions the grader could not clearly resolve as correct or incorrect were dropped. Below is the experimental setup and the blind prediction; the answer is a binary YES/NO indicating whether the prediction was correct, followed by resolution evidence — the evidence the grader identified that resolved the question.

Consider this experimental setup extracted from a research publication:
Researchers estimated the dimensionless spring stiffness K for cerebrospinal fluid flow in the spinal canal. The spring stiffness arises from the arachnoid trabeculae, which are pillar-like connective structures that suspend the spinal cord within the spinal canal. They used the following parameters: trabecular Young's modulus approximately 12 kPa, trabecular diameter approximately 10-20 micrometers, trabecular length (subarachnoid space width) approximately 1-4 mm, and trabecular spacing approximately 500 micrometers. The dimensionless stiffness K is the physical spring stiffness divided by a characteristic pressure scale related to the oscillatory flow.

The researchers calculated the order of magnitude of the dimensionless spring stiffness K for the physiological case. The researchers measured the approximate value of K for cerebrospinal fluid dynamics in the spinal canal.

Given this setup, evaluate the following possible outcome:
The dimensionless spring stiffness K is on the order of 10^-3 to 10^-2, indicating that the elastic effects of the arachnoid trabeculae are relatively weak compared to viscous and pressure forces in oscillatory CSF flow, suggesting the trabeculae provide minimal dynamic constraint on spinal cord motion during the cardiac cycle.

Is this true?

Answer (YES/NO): NO